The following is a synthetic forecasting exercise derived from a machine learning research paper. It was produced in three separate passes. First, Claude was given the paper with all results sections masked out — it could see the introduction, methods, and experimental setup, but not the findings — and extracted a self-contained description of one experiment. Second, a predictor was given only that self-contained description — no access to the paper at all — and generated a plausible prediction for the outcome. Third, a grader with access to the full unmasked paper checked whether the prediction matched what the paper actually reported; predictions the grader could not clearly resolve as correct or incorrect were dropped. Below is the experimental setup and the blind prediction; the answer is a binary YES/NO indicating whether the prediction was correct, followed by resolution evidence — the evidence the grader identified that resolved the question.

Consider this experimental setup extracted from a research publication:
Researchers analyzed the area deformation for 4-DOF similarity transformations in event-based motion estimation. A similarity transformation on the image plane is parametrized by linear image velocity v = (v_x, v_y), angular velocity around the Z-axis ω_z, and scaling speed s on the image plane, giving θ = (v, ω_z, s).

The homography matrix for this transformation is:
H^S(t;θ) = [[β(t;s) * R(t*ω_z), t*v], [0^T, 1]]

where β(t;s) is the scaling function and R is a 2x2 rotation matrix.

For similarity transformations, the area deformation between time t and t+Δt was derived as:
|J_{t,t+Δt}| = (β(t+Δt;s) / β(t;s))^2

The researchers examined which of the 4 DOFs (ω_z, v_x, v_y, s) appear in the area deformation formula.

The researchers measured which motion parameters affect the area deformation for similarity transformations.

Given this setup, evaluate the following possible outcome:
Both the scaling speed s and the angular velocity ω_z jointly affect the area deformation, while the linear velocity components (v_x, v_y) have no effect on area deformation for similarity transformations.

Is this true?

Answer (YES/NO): NO